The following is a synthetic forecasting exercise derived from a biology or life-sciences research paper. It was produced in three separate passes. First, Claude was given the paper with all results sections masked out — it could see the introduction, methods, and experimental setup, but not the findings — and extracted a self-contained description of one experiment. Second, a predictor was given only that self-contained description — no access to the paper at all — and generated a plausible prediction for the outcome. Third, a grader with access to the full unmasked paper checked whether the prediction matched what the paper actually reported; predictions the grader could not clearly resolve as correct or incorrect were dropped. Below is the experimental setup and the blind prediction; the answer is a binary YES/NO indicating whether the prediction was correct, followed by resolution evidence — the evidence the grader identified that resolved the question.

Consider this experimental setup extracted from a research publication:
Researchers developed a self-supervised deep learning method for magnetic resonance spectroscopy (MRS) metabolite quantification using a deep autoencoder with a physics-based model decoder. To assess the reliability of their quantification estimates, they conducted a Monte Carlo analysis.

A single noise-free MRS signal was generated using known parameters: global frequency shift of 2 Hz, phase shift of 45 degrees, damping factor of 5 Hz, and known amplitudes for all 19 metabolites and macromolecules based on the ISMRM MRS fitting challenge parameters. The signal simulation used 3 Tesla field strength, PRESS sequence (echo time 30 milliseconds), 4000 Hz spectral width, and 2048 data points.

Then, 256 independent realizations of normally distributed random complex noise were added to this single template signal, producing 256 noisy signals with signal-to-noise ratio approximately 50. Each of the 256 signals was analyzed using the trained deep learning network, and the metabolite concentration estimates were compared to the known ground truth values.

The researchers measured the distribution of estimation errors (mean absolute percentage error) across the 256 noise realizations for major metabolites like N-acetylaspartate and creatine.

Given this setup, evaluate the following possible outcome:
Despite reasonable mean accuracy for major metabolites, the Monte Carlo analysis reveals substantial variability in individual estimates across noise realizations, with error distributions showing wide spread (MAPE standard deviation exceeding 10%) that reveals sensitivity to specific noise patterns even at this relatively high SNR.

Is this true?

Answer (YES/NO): NO